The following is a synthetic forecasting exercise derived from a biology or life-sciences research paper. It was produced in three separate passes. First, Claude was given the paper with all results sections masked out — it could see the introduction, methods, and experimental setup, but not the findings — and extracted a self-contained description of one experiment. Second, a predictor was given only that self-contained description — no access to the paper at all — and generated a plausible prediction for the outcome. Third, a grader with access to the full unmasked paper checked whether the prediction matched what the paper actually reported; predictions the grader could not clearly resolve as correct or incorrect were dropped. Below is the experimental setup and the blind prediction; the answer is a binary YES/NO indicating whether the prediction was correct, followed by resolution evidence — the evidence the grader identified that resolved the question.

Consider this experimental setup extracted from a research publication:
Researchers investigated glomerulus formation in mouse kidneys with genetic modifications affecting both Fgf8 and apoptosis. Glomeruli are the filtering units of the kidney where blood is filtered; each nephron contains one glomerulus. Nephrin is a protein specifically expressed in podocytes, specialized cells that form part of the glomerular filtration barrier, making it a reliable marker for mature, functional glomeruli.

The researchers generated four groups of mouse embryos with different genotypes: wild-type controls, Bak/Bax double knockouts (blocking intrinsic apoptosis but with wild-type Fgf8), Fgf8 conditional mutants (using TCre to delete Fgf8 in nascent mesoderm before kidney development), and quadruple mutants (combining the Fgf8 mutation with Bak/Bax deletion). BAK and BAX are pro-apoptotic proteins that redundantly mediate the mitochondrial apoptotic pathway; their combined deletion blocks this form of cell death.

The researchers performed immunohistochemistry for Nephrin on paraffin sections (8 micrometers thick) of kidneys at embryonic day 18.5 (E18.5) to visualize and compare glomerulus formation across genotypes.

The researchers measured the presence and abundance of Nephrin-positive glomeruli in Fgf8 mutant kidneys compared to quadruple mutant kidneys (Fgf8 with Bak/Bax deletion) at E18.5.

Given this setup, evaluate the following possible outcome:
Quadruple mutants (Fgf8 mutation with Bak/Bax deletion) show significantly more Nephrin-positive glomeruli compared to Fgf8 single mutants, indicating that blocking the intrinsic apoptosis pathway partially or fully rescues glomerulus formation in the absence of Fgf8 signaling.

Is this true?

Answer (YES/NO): YES